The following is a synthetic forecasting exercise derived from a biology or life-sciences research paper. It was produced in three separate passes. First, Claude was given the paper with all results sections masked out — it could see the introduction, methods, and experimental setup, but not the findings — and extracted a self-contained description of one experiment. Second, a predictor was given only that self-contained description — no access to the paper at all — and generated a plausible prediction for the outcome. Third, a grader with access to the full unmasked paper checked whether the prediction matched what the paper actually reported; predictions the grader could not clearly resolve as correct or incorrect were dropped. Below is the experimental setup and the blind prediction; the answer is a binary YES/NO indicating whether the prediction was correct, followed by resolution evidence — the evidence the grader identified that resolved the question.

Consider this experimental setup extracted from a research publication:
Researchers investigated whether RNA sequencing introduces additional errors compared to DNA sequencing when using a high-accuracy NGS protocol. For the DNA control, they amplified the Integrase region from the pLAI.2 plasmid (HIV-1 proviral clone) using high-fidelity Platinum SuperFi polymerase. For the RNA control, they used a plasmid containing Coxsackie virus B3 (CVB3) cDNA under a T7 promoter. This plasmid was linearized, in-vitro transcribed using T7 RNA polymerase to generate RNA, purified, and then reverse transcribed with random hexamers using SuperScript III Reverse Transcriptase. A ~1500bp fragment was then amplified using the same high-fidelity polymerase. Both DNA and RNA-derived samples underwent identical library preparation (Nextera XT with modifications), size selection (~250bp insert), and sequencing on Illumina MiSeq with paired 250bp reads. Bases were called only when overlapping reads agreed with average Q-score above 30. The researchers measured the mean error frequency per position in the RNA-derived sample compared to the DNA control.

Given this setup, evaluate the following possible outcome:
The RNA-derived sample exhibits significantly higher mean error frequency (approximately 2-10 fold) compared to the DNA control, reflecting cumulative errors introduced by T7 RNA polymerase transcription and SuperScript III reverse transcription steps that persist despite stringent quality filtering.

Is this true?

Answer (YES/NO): NO